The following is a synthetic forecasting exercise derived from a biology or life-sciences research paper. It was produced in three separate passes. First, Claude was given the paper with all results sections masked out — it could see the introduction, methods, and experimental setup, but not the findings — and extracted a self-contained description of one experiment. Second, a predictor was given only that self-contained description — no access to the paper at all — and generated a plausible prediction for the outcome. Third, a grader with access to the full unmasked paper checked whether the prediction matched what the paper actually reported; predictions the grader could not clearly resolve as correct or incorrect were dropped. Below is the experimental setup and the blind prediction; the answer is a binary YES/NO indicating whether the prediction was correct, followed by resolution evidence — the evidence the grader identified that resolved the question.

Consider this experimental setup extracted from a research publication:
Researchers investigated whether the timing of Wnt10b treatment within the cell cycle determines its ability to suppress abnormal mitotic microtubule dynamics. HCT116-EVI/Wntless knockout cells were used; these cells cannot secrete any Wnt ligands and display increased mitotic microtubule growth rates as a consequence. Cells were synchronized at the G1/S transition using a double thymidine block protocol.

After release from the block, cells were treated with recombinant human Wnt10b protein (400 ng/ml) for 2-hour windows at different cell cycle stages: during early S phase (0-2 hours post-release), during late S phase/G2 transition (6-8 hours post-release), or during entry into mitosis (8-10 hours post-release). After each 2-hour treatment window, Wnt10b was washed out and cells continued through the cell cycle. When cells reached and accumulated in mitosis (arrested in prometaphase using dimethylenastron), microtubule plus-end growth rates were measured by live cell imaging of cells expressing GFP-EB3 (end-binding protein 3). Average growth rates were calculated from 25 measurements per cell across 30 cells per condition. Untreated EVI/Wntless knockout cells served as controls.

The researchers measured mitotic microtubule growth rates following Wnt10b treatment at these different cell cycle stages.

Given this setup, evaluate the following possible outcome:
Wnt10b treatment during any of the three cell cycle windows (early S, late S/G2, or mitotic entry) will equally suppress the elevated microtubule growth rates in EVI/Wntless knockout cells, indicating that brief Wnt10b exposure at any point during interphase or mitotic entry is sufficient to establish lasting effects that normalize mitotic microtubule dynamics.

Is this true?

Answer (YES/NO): NO